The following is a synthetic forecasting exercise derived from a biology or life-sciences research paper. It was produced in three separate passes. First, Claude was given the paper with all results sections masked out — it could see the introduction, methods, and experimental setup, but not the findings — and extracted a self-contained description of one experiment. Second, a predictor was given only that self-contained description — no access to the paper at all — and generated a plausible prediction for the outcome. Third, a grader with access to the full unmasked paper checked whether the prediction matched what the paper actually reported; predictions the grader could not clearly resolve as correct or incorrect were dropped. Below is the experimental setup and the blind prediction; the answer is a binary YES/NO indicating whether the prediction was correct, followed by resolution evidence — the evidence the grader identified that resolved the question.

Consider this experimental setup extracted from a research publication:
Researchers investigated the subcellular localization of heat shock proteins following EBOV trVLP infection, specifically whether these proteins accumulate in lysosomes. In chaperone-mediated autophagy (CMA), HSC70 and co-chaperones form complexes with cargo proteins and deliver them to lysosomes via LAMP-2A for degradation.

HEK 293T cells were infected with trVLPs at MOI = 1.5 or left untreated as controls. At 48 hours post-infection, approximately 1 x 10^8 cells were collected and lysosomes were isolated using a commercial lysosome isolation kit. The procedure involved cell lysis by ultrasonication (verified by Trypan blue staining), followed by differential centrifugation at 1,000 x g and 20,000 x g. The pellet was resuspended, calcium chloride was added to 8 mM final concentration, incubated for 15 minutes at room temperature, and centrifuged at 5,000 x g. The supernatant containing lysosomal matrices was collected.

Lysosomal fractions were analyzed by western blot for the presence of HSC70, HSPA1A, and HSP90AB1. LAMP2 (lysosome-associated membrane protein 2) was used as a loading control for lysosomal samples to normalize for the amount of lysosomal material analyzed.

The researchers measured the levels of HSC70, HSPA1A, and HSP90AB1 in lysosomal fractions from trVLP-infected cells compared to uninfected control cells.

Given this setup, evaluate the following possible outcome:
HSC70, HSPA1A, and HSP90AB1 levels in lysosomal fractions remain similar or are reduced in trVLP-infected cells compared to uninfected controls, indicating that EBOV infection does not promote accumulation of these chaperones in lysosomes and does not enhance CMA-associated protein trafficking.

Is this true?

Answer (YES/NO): NO